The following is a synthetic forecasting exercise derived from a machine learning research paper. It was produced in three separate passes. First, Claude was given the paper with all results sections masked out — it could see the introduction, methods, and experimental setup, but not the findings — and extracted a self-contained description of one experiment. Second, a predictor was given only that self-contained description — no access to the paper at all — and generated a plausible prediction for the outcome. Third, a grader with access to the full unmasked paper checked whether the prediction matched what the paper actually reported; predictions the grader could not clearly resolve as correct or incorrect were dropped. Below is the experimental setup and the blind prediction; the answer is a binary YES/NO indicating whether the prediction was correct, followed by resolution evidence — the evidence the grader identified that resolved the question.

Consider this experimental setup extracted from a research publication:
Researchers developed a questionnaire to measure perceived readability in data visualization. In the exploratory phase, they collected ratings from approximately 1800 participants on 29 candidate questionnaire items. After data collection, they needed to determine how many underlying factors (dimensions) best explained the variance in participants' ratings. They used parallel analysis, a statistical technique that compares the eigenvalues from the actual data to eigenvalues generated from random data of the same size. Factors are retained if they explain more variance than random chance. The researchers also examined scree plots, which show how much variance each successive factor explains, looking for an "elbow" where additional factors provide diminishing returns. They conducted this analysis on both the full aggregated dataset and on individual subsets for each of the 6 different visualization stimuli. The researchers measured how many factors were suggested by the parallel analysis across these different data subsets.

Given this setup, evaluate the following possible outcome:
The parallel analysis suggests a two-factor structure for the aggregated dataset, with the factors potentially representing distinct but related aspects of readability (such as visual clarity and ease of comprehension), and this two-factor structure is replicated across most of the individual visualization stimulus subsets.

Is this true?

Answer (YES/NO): NO